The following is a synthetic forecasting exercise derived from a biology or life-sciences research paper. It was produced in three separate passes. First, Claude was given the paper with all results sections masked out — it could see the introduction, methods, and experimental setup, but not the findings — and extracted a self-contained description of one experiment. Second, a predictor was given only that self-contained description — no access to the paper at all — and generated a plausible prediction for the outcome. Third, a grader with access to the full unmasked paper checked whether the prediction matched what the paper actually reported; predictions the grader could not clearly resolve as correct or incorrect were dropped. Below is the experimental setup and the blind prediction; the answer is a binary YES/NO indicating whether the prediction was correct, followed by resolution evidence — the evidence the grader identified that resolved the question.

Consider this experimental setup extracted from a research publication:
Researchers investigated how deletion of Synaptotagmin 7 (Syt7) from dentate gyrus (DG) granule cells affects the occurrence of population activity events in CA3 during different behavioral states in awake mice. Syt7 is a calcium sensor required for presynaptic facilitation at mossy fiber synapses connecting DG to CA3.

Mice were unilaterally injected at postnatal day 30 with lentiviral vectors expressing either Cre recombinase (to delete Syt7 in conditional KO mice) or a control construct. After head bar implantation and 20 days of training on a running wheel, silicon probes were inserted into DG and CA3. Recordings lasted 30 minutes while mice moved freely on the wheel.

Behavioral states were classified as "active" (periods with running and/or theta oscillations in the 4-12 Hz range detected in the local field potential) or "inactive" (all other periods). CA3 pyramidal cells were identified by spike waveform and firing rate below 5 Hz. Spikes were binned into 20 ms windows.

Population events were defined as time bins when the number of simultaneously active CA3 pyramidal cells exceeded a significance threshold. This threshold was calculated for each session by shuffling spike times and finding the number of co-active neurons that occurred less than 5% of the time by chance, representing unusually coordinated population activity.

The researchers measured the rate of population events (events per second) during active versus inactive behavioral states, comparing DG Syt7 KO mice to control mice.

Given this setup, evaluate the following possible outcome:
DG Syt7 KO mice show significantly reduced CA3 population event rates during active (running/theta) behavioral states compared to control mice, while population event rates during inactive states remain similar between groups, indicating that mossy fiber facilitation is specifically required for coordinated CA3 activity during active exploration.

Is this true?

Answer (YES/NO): NO